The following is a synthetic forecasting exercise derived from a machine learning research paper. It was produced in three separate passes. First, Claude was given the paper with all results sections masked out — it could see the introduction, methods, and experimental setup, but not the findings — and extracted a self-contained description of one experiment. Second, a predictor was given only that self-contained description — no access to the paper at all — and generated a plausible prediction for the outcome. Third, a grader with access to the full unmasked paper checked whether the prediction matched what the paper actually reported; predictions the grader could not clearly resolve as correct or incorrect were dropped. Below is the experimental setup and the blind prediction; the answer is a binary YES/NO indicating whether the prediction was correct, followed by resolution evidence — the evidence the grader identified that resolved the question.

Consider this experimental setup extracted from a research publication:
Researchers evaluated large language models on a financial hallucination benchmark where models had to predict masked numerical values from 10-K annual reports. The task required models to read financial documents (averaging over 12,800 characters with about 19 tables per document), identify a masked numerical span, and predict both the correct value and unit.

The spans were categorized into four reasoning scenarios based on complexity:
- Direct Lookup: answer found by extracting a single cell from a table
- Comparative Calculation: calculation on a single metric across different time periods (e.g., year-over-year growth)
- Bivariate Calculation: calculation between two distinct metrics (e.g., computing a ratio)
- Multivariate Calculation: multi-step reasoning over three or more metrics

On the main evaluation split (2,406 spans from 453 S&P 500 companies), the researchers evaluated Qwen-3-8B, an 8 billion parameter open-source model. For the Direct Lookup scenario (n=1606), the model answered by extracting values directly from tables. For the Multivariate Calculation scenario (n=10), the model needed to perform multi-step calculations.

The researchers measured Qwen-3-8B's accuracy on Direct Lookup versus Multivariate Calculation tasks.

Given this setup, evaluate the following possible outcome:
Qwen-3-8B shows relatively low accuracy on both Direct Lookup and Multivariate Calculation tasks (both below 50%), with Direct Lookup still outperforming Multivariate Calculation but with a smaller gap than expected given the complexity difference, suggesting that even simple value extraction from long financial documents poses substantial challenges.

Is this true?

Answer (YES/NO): NO